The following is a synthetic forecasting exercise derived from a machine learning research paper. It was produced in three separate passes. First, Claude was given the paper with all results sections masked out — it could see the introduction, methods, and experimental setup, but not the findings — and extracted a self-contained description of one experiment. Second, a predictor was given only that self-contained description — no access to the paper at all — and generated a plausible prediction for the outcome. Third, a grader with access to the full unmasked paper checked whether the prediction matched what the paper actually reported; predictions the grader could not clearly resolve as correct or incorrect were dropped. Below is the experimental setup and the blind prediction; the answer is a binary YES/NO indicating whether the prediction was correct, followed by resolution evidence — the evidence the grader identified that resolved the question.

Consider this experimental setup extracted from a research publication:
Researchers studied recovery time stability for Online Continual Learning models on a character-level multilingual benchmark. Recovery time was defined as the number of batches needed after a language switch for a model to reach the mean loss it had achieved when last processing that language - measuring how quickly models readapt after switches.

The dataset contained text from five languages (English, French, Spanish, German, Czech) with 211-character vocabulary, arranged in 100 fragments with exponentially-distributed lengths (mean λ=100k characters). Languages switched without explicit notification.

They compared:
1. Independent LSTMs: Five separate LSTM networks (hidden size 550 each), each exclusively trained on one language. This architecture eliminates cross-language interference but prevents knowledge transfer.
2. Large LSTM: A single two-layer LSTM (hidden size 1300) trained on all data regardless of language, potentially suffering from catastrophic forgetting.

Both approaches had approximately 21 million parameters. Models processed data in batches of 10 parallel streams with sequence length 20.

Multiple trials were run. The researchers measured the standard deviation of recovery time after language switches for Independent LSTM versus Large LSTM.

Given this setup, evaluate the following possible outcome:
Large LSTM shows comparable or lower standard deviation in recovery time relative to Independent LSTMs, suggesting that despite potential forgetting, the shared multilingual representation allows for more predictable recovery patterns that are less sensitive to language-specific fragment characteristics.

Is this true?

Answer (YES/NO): NO